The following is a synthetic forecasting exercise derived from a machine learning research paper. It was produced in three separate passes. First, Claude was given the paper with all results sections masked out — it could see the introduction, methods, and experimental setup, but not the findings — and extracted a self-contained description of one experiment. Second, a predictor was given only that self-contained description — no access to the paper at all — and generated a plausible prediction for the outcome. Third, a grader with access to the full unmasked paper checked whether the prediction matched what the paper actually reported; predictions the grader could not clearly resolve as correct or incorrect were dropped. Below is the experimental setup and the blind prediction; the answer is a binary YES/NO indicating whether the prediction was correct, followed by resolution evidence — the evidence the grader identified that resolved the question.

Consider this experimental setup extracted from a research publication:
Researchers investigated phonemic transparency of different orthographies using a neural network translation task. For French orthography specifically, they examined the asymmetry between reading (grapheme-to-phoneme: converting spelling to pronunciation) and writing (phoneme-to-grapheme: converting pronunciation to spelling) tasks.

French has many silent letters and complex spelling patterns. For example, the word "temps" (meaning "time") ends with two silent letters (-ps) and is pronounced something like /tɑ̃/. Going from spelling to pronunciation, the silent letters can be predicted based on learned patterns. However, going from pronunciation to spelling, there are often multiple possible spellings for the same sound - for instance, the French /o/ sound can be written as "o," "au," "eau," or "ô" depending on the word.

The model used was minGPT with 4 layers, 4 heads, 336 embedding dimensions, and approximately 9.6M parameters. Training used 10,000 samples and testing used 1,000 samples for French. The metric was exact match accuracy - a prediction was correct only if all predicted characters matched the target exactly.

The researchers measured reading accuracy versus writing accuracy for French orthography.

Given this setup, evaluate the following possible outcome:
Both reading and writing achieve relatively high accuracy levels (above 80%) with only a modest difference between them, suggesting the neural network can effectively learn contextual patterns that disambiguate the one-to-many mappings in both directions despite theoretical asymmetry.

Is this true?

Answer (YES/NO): NO